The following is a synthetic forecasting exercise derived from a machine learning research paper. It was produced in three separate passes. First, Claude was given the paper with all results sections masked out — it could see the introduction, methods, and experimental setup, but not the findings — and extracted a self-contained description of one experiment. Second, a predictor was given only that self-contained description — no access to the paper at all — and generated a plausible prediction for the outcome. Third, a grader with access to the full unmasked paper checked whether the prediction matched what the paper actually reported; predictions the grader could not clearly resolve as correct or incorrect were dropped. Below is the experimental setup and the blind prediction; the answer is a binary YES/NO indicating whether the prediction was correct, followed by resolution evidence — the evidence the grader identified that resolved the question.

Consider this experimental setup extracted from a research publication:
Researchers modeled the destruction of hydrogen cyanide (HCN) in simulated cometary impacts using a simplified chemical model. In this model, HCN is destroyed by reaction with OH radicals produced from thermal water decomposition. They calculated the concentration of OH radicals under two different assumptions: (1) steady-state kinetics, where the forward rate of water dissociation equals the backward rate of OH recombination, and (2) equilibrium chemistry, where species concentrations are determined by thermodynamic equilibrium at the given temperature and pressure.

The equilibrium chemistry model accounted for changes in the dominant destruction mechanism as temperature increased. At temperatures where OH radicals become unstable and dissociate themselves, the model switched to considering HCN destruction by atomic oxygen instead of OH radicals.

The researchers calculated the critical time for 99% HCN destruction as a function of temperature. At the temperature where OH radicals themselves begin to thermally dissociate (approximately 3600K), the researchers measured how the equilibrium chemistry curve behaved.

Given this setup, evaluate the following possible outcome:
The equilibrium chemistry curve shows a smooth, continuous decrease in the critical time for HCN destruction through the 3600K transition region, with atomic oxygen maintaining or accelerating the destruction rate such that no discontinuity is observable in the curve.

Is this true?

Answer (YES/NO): NO